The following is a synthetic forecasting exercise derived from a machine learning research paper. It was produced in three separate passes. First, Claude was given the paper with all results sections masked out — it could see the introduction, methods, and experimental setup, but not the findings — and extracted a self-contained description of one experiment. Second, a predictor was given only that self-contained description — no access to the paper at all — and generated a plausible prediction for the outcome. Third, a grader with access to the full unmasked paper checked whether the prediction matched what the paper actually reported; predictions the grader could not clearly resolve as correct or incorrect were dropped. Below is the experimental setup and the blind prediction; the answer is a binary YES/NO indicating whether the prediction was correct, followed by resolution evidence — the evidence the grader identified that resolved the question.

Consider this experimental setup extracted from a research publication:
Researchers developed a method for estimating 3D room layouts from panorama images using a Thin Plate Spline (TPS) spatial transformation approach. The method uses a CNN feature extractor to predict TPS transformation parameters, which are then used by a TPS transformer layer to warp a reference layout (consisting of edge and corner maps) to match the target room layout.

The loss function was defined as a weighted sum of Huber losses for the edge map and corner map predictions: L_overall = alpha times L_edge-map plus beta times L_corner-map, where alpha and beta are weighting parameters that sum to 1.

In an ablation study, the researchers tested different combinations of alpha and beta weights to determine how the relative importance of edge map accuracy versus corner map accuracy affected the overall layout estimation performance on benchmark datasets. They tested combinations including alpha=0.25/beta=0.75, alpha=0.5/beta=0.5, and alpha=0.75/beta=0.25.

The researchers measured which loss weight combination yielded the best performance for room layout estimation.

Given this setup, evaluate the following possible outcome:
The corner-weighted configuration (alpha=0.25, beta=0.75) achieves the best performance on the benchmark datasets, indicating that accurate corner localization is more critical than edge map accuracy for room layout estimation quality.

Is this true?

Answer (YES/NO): NO